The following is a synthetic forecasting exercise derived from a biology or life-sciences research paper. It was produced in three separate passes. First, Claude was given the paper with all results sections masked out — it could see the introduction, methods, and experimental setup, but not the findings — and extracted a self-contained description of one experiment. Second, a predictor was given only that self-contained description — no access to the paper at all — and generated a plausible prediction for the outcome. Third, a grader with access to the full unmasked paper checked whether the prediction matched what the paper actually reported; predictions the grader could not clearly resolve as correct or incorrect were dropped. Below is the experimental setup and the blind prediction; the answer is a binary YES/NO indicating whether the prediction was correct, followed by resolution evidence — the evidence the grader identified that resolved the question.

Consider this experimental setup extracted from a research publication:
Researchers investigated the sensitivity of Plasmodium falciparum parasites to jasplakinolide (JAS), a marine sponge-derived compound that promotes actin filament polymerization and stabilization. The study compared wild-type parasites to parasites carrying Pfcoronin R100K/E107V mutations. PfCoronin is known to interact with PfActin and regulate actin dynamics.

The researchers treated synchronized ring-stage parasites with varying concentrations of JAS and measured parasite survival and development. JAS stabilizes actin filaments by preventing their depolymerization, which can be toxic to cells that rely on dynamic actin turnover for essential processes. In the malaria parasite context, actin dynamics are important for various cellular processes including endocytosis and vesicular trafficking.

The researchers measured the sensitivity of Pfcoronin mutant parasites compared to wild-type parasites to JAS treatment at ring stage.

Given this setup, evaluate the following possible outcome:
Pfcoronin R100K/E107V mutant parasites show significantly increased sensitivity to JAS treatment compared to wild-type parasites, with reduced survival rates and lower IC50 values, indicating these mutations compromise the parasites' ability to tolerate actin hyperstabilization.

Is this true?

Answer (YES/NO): NO